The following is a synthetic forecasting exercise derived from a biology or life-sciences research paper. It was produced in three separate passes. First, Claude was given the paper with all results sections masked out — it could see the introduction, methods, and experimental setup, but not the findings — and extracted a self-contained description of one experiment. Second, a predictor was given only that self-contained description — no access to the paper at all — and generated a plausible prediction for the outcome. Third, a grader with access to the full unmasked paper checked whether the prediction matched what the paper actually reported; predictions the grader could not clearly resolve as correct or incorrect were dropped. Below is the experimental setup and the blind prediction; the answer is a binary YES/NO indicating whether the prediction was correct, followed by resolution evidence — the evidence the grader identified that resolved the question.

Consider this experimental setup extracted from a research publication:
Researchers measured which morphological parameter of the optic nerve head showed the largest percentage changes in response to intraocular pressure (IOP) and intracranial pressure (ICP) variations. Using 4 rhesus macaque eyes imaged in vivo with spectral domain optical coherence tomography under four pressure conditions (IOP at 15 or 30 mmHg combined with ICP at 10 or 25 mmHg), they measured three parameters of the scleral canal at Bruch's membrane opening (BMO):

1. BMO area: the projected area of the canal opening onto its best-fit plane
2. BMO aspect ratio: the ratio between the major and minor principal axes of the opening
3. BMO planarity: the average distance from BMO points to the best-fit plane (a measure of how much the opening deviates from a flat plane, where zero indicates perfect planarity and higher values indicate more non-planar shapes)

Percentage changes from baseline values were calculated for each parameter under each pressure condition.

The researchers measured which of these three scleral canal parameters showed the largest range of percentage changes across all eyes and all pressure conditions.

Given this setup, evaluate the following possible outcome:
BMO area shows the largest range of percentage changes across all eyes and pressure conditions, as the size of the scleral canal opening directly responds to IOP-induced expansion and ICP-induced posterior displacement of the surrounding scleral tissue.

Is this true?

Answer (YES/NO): NO